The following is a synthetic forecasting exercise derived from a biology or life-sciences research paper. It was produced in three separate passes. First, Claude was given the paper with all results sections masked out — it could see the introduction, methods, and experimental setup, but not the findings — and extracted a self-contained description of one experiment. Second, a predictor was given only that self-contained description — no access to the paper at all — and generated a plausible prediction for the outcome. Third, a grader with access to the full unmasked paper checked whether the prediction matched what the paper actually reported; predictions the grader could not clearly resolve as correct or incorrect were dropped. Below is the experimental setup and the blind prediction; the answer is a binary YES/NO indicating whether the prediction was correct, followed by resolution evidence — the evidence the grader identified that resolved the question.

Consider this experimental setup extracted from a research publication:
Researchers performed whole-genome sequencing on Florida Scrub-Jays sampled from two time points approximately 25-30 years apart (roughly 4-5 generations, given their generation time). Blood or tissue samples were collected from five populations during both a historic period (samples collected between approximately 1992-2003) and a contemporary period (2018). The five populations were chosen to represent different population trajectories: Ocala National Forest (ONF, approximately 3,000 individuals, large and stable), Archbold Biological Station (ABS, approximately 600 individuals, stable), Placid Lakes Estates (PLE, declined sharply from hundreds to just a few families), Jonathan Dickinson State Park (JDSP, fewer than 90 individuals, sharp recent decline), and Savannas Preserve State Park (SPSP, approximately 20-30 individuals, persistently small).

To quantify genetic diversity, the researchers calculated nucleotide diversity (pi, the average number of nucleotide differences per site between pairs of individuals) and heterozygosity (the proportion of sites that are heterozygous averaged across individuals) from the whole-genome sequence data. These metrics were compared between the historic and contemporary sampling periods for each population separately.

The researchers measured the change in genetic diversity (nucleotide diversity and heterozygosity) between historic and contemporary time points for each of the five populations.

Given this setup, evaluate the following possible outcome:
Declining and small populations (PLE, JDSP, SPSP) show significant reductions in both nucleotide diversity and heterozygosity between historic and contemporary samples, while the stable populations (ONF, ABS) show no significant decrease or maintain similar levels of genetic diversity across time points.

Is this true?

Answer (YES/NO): NO